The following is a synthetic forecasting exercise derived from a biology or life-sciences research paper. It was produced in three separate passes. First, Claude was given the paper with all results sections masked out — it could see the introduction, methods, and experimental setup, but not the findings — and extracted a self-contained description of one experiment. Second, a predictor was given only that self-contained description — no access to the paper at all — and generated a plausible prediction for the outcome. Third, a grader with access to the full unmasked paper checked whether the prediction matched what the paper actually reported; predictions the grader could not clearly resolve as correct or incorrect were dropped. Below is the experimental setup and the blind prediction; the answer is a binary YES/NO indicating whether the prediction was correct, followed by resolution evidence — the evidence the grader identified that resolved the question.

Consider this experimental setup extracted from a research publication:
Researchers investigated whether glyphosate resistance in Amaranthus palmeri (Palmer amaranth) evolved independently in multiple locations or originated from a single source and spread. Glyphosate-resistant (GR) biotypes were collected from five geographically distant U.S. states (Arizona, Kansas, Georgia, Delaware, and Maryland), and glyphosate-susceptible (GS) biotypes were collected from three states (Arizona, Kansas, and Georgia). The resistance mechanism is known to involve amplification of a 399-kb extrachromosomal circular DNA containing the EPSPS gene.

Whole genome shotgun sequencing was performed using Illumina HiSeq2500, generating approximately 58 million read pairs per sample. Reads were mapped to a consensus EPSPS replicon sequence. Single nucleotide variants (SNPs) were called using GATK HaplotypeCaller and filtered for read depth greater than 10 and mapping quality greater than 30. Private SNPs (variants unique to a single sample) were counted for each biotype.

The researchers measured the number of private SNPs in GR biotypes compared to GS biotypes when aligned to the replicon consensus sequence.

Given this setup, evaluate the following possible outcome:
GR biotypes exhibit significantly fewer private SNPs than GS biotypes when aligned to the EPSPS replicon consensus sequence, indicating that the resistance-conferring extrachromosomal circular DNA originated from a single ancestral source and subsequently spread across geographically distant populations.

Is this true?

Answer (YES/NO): YES